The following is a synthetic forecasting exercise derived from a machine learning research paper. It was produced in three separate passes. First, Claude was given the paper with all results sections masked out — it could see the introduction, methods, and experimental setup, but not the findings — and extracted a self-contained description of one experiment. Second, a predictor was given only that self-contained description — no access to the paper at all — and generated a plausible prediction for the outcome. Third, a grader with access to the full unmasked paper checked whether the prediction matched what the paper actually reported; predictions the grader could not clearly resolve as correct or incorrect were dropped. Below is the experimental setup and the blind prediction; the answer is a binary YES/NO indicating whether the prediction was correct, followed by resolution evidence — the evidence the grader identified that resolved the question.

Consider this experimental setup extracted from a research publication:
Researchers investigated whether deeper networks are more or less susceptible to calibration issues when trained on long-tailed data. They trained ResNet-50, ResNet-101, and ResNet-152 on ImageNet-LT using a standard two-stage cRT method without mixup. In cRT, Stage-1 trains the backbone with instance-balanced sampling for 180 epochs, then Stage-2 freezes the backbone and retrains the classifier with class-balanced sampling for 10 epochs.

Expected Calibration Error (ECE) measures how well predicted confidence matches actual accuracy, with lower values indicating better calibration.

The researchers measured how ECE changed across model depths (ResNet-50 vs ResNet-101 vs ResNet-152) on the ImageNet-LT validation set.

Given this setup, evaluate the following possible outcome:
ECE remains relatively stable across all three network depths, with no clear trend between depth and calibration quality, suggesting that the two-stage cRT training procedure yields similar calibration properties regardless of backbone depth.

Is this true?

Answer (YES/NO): YES